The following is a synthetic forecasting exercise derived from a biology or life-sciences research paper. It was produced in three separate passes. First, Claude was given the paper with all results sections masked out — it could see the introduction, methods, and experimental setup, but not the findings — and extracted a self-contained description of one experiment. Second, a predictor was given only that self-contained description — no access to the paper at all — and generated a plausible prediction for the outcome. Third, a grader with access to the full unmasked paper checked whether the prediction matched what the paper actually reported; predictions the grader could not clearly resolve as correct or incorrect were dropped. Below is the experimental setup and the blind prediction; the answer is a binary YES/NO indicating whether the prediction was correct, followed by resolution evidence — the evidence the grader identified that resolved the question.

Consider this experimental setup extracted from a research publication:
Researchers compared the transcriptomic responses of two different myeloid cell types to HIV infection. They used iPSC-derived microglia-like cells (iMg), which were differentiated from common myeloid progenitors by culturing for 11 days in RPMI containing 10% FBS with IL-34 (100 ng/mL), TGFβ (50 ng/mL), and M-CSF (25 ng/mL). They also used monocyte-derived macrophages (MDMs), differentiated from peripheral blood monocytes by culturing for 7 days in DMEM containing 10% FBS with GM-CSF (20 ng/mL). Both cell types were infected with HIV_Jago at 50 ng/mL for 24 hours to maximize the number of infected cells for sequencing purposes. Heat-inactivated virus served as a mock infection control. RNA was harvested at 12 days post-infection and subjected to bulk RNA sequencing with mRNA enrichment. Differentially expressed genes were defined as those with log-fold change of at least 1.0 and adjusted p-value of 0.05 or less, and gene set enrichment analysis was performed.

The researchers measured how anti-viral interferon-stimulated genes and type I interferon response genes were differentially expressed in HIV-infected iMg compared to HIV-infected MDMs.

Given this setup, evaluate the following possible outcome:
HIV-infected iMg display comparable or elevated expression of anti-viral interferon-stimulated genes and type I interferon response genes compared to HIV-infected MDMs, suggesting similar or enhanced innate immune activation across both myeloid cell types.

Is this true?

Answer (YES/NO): NO